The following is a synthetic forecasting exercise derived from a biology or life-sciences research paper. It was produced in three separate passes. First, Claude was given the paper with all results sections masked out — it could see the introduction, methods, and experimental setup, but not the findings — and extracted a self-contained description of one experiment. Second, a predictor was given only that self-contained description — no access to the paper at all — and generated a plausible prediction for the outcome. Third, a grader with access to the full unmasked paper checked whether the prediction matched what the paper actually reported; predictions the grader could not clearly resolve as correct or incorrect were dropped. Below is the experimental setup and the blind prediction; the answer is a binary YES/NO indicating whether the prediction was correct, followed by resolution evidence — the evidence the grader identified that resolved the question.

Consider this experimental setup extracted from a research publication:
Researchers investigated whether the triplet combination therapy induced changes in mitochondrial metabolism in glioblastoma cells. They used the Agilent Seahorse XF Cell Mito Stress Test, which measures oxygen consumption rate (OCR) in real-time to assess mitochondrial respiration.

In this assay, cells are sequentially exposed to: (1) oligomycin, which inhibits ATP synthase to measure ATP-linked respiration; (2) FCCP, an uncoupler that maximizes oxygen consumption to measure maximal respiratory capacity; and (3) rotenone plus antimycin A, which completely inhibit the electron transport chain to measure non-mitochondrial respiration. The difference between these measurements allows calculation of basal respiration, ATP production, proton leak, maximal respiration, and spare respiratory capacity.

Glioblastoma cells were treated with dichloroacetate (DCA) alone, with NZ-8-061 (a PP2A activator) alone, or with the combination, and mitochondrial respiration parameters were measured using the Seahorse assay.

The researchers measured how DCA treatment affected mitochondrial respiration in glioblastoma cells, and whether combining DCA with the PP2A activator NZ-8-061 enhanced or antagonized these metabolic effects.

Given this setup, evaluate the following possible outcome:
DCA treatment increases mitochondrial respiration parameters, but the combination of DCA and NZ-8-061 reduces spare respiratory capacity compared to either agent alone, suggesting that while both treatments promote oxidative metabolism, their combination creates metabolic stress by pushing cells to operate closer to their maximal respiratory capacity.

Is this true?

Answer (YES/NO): NO